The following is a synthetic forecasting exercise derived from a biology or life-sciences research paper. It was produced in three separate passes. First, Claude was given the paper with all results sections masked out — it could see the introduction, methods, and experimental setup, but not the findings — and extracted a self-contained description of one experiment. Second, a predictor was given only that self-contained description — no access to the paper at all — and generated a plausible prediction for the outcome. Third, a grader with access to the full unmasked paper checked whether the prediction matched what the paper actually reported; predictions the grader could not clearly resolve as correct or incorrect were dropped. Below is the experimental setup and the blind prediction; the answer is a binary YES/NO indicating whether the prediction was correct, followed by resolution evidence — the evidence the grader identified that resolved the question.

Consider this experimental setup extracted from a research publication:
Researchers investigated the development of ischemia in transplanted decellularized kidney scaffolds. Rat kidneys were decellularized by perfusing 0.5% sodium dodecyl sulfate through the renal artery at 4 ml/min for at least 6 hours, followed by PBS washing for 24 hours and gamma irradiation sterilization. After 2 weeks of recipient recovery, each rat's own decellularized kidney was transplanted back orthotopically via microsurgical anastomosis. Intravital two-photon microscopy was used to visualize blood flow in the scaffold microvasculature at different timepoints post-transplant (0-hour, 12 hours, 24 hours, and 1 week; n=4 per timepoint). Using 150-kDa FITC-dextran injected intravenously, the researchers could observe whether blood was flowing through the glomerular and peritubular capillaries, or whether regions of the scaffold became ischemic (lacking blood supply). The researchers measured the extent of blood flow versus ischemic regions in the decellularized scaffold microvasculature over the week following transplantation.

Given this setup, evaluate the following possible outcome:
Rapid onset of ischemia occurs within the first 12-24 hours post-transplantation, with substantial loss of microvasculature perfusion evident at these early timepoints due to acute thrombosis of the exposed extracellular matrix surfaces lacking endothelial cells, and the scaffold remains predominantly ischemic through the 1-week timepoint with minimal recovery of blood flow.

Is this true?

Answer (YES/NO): NO